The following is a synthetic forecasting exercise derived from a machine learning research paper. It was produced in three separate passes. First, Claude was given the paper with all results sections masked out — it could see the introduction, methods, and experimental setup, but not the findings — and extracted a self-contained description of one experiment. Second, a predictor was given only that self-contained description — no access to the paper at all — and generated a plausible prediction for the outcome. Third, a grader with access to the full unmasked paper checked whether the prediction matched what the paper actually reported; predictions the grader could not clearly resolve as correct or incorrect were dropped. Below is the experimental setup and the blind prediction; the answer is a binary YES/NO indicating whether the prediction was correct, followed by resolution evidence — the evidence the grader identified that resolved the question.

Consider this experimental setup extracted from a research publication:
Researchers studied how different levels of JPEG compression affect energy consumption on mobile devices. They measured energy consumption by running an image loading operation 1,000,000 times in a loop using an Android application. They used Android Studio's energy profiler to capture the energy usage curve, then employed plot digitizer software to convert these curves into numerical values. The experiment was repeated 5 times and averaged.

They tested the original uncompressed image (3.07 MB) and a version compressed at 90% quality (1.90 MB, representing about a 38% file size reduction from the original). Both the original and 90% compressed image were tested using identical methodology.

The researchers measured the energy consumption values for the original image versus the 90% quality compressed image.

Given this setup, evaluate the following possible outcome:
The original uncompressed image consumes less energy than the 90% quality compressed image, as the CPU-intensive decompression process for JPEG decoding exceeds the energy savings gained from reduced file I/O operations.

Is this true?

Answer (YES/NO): NO